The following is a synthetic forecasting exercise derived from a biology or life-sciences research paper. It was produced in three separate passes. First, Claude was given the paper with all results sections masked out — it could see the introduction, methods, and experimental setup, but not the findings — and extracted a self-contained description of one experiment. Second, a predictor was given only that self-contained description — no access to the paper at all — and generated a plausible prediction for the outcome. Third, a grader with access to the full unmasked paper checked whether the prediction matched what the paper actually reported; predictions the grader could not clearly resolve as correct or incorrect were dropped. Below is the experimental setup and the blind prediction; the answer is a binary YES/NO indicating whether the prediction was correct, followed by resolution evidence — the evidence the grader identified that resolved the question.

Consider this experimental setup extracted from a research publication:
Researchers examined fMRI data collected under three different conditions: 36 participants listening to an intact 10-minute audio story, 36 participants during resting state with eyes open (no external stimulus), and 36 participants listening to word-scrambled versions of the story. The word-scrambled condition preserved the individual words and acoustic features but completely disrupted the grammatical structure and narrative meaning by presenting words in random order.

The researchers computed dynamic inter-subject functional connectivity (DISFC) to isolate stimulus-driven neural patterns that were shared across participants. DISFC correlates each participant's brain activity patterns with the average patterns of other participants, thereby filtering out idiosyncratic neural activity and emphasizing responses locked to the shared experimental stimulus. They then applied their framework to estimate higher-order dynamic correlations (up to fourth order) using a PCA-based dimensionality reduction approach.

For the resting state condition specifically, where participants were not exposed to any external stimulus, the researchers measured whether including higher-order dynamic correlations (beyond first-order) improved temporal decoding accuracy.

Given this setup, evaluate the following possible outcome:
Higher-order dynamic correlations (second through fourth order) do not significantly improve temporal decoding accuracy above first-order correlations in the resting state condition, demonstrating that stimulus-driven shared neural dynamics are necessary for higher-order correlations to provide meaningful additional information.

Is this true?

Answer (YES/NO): YES